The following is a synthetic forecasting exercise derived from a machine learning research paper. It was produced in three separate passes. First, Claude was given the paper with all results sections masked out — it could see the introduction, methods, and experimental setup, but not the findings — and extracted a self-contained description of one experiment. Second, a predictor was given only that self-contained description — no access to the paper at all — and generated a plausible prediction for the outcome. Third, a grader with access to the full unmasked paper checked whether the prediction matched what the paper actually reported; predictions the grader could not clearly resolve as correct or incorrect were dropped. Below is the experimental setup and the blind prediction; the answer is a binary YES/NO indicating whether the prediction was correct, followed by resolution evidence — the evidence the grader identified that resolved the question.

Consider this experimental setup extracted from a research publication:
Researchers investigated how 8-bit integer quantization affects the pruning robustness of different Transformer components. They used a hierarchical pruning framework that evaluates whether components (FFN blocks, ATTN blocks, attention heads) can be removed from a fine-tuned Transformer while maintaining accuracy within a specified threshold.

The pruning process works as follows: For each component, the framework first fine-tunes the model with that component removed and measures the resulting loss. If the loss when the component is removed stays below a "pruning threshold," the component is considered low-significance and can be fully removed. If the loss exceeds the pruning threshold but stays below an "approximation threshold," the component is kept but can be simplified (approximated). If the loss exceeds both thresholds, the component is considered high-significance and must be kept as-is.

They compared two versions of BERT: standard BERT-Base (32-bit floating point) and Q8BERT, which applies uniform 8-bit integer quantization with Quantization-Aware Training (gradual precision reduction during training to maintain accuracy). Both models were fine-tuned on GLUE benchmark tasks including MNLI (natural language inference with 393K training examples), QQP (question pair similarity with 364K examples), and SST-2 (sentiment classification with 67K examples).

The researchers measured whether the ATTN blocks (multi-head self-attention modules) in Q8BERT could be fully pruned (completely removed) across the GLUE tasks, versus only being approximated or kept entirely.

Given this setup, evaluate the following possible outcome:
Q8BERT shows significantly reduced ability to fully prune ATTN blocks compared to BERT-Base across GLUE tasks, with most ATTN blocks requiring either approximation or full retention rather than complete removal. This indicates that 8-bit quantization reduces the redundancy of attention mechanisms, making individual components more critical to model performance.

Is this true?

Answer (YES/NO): YES